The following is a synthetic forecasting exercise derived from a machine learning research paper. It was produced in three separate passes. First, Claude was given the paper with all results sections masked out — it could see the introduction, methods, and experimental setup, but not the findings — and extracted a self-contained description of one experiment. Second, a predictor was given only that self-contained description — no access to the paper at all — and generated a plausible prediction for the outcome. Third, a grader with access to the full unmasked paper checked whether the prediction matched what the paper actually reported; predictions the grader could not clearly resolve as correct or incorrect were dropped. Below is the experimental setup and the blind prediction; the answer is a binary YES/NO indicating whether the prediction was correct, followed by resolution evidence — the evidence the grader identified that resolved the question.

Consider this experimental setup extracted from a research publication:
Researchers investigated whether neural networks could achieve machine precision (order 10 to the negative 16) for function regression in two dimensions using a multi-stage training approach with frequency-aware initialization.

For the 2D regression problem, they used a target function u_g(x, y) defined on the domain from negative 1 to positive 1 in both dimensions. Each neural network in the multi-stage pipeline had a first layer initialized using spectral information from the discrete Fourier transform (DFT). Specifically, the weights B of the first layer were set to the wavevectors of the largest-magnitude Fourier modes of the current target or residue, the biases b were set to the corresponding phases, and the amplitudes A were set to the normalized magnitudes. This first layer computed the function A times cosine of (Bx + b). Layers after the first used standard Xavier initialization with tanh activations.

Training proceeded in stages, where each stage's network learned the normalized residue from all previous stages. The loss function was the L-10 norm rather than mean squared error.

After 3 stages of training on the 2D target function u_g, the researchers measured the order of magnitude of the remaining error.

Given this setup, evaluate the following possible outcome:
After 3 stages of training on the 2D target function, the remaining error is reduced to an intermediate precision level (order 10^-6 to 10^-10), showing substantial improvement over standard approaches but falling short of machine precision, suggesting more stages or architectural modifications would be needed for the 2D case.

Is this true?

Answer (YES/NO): NO